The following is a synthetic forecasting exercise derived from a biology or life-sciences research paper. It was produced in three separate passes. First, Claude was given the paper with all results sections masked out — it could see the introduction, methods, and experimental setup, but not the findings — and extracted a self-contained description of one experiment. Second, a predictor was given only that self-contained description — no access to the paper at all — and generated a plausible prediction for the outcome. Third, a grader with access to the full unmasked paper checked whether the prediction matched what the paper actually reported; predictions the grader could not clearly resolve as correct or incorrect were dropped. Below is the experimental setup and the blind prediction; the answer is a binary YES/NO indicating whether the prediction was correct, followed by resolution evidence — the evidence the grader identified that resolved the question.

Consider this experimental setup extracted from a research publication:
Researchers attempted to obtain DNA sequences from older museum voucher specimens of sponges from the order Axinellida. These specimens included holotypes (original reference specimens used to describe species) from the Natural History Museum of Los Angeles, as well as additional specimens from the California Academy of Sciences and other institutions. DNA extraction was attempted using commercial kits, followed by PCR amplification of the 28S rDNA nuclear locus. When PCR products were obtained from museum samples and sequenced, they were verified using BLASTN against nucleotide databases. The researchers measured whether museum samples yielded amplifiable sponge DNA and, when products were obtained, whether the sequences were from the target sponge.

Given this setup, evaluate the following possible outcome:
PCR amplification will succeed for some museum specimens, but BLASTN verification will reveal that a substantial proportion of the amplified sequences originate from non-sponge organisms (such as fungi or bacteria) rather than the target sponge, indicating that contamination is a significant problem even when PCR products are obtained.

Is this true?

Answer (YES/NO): NO